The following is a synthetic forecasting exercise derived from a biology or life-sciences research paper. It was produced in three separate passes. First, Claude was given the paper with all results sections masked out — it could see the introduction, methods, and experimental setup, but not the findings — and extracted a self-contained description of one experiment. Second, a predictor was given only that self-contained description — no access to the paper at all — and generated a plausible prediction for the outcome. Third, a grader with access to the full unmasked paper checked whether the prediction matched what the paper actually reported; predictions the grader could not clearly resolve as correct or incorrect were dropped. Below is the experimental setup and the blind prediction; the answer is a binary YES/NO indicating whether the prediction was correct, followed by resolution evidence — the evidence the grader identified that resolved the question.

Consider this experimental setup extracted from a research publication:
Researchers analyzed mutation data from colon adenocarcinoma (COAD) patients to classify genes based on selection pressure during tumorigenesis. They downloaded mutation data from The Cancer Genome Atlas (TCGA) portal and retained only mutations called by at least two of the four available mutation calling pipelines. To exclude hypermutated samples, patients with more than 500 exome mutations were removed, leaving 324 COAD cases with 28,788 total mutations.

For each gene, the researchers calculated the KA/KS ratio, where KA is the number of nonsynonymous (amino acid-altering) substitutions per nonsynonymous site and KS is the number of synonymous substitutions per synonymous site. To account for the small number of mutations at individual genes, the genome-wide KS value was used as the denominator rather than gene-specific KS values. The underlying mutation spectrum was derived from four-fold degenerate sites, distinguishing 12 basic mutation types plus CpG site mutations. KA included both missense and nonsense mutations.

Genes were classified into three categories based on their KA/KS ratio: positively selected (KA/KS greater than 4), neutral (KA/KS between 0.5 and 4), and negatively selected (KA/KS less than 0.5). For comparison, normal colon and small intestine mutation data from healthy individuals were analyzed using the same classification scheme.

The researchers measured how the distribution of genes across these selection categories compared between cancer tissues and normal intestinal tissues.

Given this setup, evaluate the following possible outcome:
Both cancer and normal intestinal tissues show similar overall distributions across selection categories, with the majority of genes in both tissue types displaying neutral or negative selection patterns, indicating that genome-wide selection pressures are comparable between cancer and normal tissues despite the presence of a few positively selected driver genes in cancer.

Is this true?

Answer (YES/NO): NO